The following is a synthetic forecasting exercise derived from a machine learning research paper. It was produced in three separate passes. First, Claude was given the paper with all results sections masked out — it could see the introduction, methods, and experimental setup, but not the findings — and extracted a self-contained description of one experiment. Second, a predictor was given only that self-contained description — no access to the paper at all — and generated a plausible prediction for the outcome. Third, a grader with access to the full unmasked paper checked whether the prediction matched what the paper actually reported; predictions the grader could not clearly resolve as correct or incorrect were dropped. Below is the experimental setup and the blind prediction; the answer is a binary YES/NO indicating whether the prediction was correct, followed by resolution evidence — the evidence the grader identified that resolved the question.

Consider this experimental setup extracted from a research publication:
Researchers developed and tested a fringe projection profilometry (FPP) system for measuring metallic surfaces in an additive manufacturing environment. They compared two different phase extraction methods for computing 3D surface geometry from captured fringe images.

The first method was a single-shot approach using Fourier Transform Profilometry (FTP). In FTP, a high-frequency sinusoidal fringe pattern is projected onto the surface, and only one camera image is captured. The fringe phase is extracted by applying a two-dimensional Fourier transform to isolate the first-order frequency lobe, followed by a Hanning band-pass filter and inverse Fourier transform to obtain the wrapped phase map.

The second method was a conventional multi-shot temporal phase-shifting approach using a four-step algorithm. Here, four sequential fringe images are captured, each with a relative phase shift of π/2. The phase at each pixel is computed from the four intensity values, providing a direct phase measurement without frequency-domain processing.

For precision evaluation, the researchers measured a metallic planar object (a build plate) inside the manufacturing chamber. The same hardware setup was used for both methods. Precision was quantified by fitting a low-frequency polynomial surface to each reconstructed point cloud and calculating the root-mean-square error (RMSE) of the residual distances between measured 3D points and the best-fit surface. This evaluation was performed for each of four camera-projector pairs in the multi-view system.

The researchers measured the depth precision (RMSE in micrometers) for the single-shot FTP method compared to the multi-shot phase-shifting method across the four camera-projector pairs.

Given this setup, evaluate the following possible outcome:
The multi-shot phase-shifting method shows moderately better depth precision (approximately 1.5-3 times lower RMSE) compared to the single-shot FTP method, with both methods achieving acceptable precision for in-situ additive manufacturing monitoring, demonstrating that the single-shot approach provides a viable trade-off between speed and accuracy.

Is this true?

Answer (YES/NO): NO